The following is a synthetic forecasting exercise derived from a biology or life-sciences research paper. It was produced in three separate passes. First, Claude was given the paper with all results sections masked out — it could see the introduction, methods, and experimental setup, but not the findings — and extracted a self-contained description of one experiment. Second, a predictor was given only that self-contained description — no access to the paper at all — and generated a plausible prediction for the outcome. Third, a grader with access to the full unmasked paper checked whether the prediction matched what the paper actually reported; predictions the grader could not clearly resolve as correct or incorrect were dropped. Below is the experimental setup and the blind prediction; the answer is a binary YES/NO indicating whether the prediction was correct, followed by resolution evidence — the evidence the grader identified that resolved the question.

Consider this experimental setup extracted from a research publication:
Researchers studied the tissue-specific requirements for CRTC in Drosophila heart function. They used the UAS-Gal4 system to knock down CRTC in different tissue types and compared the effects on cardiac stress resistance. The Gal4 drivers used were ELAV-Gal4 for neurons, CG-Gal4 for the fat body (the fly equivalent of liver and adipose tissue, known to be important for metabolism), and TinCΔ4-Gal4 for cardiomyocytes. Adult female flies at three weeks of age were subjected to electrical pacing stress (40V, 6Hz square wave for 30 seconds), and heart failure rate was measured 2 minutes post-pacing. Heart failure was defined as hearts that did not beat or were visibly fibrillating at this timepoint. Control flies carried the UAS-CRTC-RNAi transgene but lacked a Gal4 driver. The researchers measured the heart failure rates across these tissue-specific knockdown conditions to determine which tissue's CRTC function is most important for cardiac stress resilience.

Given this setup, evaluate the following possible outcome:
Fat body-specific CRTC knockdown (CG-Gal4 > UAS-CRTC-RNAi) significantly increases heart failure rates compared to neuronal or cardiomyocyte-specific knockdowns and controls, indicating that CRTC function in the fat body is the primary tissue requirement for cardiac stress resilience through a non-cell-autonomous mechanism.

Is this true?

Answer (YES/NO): NO